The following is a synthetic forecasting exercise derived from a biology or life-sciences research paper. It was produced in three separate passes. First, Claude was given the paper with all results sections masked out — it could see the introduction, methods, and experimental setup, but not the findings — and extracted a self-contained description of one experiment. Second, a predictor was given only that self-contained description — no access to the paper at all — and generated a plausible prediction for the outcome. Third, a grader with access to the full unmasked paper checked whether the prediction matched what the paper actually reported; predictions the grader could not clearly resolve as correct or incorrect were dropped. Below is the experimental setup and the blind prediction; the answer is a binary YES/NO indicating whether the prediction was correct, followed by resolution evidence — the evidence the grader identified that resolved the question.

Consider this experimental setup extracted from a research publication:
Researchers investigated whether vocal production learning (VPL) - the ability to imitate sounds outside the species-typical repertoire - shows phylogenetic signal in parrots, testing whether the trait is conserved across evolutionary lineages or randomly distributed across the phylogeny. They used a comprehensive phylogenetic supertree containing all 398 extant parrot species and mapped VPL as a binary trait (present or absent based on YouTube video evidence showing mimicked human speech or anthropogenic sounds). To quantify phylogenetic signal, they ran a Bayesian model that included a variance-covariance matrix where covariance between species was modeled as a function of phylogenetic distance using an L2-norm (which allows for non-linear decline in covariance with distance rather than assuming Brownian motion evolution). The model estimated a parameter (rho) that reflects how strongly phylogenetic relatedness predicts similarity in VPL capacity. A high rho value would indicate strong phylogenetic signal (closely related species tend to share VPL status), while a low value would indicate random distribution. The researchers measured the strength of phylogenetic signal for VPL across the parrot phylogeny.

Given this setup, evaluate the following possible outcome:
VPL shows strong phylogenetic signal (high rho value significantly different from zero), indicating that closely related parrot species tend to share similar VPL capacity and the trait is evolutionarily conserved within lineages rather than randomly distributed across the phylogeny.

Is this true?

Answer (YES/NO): YES